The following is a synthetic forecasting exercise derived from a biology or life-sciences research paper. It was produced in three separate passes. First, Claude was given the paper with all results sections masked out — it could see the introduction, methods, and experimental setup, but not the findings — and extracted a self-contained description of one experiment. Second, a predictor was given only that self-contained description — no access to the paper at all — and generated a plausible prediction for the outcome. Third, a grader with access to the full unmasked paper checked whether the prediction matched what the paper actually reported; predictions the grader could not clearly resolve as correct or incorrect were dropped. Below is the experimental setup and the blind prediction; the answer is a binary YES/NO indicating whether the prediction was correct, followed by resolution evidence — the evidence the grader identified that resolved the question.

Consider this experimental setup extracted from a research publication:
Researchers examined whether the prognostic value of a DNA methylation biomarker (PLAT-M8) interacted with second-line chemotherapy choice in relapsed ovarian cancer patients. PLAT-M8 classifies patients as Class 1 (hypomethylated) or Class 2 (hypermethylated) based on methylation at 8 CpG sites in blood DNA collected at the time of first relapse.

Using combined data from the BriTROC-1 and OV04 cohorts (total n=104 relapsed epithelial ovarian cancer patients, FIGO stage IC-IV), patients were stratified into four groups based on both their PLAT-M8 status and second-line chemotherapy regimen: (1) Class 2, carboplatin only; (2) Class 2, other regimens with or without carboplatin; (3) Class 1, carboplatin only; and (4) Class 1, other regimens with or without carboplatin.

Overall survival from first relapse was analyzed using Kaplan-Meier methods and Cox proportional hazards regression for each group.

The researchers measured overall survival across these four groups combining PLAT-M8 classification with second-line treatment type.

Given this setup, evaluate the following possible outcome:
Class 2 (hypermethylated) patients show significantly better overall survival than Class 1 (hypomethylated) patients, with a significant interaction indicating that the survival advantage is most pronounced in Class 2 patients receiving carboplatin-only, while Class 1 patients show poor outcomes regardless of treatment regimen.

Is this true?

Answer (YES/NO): NO